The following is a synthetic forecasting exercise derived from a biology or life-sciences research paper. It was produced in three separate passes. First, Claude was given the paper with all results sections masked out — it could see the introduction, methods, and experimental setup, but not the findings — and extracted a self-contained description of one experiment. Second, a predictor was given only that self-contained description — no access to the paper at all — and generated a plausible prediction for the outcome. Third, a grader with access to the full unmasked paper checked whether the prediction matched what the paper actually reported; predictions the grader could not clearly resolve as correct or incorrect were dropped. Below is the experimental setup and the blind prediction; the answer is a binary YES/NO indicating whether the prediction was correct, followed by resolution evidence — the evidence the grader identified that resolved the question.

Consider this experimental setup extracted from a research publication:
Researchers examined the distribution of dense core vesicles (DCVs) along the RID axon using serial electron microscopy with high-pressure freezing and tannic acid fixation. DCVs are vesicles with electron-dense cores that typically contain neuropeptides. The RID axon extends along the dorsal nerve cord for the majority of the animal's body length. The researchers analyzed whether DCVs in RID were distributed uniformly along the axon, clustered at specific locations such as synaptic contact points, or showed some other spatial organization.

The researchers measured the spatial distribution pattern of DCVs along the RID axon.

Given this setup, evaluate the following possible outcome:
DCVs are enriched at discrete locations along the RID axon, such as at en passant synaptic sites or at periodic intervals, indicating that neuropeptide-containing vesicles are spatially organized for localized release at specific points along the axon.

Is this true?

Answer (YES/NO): YES